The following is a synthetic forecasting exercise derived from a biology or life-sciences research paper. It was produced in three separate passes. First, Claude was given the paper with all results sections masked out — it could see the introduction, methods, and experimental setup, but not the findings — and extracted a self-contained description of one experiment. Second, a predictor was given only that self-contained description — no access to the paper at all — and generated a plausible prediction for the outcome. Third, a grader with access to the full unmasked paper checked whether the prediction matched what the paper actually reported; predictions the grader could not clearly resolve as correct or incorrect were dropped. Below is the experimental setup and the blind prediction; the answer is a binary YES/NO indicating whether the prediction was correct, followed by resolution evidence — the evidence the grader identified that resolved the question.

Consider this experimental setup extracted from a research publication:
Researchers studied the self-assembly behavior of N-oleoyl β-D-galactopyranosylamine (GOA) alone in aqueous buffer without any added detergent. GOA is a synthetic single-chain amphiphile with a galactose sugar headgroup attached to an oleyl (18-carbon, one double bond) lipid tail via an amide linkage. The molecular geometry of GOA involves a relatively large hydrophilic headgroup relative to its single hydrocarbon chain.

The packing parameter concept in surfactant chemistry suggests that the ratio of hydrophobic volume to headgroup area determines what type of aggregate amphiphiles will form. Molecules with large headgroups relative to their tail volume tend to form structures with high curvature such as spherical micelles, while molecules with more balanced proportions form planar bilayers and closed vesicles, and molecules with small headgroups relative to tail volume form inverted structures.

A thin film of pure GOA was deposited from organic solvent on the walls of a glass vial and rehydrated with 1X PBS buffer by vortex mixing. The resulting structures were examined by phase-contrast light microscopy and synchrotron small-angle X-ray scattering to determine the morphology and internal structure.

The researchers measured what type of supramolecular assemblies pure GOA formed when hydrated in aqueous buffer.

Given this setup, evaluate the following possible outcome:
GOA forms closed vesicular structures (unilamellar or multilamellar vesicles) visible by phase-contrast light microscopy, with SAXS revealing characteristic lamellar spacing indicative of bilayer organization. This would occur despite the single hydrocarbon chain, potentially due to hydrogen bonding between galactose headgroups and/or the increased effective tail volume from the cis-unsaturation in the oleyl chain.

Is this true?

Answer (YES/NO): YES